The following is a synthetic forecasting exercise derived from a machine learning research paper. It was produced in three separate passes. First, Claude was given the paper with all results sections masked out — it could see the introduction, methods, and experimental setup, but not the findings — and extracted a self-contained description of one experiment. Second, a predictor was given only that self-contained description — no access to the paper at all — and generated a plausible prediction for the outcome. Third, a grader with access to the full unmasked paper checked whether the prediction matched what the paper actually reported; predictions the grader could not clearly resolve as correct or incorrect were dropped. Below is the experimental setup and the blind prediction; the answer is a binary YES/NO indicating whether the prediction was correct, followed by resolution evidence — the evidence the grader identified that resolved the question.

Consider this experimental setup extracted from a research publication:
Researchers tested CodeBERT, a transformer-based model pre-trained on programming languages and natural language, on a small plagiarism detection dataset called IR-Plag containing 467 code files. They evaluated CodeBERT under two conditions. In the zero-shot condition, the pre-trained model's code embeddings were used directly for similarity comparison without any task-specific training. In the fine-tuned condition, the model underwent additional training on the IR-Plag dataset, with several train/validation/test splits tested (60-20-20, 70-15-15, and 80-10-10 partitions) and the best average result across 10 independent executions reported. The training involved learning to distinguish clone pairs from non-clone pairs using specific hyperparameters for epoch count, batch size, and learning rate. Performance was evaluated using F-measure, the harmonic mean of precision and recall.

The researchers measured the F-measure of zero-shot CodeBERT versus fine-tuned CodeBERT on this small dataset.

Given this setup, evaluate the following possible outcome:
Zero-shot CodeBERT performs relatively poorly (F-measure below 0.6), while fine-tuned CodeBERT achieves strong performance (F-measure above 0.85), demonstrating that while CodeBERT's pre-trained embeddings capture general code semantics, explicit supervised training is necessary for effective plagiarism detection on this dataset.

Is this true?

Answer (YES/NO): NO